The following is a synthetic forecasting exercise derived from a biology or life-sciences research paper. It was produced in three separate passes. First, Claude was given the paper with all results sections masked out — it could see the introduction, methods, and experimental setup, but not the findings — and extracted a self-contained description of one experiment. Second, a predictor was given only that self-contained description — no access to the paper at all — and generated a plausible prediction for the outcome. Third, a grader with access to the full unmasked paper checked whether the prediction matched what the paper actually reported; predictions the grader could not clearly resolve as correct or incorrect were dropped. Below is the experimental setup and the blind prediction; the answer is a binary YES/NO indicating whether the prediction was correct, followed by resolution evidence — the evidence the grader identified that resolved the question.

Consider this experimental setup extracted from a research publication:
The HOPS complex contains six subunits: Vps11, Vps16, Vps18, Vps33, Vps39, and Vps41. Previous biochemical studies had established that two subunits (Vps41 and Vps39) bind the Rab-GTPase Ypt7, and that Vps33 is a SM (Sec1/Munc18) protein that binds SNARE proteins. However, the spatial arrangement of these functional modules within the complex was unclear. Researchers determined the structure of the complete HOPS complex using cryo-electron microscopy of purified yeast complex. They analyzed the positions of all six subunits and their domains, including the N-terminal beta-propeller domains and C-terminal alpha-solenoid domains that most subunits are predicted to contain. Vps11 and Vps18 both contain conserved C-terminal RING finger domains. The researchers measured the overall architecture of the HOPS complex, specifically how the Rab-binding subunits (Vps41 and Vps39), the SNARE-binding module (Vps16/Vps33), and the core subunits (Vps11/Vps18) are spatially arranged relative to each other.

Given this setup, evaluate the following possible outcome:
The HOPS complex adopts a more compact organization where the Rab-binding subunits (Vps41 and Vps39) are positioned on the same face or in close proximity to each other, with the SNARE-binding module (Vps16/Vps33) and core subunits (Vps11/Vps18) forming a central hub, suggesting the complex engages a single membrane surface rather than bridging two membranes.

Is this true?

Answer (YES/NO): NO